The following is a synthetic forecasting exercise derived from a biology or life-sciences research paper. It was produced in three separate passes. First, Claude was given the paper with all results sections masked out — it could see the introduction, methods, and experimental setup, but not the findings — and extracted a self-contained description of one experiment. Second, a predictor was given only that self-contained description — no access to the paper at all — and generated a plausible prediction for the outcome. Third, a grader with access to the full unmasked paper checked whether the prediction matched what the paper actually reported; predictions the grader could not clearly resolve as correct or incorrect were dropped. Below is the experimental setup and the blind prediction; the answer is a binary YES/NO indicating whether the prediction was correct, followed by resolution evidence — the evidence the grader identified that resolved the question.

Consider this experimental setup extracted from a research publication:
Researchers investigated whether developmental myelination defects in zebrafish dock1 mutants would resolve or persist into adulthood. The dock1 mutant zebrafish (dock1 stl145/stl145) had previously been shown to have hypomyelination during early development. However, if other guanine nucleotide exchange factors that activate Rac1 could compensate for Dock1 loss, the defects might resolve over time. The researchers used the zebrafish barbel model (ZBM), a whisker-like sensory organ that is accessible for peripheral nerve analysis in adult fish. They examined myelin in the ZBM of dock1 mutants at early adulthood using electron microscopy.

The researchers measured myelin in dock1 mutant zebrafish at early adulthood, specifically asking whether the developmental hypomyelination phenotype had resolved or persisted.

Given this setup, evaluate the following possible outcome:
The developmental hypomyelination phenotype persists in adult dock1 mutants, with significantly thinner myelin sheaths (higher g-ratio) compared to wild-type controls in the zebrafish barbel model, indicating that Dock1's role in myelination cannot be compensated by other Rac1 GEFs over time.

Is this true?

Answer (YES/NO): NO